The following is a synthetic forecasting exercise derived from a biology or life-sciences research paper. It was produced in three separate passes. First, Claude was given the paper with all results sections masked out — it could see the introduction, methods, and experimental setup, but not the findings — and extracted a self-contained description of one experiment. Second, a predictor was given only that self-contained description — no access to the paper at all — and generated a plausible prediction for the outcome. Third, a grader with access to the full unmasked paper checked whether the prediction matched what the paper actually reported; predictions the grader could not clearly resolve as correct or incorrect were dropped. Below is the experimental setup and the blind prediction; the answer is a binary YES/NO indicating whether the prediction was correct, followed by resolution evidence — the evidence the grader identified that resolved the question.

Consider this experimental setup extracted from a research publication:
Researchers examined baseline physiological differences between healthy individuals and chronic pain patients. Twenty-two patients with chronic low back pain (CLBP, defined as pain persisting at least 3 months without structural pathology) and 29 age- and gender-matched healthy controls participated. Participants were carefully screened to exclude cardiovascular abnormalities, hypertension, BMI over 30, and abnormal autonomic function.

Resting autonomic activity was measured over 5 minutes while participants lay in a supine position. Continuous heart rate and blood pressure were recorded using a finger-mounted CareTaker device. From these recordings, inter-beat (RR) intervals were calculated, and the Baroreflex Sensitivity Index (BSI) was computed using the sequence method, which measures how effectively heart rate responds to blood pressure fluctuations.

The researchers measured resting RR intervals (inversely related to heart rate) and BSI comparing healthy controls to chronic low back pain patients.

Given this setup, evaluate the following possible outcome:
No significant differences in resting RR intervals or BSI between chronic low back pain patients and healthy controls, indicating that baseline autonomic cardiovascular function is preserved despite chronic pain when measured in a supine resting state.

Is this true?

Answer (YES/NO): NO